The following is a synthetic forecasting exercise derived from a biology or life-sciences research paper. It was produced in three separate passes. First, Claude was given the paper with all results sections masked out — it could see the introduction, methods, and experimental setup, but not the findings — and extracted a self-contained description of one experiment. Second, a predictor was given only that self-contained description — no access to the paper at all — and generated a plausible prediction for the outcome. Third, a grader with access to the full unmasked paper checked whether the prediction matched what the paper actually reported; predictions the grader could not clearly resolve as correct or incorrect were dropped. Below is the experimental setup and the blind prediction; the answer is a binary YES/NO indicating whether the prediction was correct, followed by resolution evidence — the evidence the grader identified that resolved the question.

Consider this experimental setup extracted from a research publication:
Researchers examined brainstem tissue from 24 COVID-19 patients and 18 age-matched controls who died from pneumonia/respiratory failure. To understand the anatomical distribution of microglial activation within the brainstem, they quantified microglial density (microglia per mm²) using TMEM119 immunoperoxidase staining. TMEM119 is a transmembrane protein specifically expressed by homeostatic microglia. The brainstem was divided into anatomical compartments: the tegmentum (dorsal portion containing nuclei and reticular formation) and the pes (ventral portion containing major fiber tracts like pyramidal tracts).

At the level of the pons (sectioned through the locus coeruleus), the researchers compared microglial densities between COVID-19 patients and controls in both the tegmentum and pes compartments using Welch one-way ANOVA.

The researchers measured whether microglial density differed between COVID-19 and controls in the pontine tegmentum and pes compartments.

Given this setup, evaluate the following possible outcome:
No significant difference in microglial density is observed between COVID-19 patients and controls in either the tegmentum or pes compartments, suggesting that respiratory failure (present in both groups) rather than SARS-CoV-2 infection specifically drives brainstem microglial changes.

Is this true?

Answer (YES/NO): YES